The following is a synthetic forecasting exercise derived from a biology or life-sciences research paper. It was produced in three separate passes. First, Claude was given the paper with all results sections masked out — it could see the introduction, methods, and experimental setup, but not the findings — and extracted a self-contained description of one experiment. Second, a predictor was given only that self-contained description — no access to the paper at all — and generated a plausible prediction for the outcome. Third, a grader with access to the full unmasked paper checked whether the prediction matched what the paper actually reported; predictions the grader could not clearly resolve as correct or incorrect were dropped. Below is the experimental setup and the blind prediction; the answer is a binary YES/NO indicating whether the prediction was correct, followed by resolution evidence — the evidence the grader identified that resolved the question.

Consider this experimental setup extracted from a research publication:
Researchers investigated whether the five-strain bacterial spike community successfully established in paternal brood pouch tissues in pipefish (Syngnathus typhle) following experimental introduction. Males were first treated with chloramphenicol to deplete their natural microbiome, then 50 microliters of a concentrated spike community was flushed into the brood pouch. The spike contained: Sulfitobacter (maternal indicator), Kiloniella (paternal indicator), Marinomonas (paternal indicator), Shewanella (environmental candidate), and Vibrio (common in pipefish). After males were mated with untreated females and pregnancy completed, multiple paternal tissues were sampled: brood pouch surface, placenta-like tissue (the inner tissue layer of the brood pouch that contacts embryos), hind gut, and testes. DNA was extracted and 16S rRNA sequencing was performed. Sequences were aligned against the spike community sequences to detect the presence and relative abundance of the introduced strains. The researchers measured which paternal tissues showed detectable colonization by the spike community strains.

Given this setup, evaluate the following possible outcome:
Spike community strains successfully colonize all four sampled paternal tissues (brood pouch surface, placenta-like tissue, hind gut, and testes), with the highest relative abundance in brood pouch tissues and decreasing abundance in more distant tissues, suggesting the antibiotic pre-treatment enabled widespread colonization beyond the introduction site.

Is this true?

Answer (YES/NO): NO